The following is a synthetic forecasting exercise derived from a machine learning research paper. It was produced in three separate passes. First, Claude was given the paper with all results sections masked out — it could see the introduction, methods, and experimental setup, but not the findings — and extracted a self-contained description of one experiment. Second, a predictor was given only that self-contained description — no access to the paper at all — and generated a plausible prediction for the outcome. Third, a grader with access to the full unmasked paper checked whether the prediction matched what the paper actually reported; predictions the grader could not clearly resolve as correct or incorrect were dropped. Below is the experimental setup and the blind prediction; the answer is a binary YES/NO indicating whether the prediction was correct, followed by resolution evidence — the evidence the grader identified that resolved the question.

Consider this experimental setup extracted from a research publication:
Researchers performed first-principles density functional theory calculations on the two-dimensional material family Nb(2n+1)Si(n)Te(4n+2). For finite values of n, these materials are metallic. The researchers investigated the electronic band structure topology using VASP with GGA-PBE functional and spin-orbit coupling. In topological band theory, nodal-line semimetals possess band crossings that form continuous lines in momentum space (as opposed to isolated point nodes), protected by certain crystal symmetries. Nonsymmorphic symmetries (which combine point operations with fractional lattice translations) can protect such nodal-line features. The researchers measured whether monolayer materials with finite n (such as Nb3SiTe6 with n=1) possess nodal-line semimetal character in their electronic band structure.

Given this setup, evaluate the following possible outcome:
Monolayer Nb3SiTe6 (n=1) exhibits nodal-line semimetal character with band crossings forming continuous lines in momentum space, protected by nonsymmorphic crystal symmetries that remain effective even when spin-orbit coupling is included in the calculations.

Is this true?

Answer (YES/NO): NO